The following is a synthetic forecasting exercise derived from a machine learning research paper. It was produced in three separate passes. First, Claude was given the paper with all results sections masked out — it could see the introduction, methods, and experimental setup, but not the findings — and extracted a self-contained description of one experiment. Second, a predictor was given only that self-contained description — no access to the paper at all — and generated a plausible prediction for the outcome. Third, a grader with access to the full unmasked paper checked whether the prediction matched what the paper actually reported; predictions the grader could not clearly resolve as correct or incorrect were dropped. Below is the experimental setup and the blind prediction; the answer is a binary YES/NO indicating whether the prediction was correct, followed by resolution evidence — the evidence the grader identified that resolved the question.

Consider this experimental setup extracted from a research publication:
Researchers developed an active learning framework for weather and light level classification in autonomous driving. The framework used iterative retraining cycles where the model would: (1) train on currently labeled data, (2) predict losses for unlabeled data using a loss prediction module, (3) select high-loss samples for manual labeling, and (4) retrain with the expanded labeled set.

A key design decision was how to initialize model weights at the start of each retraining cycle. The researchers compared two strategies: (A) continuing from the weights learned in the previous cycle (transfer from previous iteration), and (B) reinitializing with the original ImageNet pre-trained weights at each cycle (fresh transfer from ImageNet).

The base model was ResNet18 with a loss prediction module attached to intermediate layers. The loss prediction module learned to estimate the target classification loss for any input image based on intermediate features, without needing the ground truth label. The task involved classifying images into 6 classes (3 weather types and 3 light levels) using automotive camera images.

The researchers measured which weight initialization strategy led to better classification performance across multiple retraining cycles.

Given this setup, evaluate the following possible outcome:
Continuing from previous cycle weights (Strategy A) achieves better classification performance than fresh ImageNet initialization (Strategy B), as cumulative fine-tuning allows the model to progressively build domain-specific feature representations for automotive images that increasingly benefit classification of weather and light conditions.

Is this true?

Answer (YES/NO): NO